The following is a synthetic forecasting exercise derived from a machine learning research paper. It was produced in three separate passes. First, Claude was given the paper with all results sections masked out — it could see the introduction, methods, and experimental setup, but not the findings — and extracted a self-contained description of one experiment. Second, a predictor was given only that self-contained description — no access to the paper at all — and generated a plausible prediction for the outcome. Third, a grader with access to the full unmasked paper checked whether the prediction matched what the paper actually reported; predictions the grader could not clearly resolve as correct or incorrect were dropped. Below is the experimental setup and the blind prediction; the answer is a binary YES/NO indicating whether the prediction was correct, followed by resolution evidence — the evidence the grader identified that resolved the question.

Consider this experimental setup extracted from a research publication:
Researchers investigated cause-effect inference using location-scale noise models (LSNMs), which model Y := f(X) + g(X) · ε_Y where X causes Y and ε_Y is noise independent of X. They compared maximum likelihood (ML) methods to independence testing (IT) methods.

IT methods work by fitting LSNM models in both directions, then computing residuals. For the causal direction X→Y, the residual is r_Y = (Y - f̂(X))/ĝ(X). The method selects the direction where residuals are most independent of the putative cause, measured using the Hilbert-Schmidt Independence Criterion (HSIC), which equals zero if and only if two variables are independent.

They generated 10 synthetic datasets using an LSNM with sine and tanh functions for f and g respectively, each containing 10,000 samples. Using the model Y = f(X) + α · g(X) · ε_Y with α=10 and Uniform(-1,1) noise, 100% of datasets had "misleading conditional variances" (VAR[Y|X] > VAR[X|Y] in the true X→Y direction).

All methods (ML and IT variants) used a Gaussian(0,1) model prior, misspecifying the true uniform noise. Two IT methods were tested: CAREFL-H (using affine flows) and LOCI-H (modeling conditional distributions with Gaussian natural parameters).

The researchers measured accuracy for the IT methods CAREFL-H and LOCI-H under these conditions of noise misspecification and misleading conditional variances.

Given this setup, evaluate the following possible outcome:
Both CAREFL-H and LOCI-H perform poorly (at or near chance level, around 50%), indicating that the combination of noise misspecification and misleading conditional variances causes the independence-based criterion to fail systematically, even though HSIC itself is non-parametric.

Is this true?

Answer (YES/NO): NO